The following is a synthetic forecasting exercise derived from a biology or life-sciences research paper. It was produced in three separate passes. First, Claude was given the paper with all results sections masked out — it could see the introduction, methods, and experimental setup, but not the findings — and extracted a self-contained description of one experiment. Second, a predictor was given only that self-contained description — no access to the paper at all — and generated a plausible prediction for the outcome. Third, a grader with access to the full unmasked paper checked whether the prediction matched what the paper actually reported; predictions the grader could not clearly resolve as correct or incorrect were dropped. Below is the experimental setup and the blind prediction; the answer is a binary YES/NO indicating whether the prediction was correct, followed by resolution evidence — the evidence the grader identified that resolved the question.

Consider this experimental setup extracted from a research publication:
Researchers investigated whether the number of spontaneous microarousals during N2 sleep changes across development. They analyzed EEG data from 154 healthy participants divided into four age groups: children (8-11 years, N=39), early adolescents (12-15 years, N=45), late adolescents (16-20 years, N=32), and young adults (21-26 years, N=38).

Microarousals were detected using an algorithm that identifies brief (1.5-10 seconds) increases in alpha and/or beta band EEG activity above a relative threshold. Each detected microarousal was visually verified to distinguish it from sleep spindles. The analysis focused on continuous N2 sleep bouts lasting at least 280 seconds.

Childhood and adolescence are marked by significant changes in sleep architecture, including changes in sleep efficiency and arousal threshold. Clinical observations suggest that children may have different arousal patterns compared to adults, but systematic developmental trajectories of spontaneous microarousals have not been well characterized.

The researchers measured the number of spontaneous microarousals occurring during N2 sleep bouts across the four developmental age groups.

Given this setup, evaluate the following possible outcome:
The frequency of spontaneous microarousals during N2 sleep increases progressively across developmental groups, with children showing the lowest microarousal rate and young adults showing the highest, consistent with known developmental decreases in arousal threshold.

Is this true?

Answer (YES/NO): NO